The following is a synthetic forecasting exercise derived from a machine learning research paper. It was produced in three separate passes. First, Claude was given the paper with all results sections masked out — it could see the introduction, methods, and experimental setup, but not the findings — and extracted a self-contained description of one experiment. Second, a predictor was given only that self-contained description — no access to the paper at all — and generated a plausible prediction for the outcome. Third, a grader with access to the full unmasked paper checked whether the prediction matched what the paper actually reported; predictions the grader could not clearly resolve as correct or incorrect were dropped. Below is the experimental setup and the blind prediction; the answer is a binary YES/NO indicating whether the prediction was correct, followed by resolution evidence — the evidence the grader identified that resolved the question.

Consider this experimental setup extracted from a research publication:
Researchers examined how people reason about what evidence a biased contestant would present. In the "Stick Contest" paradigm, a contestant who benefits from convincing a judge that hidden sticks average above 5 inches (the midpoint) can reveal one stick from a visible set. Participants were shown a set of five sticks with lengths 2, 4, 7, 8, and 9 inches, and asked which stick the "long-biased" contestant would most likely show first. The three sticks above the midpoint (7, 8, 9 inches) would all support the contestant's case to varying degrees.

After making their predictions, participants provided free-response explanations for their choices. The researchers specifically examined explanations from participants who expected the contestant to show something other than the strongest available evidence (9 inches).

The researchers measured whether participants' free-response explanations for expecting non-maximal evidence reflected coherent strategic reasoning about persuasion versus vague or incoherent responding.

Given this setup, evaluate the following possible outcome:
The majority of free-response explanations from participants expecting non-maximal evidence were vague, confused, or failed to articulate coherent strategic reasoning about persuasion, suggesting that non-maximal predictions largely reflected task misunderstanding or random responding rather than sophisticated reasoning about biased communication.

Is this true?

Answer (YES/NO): NO